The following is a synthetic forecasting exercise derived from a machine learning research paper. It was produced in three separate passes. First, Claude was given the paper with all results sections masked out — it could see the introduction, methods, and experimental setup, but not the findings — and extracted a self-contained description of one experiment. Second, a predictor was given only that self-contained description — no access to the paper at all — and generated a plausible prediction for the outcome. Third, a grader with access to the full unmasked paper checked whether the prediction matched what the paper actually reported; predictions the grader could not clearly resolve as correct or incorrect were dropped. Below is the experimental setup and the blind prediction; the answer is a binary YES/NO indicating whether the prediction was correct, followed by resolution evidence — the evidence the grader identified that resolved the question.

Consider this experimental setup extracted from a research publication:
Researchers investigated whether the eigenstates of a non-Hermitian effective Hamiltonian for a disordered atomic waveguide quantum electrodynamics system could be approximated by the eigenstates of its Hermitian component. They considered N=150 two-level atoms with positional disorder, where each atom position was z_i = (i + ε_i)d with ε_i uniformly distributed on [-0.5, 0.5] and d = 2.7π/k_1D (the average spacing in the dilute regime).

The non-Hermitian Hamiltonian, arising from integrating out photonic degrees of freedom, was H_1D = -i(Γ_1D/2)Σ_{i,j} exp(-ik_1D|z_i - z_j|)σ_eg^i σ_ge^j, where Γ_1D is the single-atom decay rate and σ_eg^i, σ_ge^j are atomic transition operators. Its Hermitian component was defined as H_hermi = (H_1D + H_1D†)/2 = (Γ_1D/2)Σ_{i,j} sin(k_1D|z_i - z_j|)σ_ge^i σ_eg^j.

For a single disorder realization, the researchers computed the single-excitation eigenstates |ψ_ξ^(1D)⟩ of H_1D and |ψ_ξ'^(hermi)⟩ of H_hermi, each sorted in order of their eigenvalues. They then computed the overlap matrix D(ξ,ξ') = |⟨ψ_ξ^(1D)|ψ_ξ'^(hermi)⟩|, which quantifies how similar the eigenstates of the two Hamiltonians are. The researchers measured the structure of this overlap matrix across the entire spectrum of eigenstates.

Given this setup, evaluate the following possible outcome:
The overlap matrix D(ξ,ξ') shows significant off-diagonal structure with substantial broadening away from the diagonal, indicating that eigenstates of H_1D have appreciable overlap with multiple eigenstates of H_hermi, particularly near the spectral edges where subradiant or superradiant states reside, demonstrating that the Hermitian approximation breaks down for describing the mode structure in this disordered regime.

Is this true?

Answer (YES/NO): NO